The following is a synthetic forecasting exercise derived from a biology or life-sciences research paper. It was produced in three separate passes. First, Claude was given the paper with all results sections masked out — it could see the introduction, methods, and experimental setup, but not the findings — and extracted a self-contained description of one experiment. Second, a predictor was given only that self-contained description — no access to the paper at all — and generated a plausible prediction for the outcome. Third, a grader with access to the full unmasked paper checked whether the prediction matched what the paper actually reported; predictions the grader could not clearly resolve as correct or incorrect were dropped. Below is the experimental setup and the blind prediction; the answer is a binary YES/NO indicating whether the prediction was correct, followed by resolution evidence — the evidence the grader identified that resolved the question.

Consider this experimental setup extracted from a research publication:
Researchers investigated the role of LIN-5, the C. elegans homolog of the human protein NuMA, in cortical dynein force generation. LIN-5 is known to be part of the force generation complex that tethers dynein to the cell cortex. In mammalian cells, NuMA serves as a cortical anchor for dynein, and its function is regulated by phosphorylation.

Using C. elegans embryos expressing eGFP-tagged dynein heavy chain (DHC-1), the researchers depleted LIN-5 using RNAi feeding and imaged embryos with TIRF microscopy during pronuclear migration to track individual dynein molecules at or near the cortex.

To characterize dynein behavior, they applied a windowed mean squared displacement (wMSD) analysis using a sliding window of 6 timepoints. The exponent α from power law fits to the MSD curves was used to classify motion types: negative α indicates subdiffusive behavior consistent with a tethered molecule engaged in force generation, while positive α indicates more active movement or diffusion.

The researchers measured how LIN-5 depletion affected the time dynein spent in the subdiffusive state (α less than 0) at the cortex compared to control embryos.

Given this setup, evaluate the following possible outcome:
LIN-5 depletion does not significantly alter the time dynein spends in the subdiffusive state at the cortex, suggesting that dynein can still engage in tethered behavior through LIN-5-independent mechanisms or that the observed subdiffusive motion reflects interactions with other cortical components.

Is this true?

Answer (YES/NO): NO